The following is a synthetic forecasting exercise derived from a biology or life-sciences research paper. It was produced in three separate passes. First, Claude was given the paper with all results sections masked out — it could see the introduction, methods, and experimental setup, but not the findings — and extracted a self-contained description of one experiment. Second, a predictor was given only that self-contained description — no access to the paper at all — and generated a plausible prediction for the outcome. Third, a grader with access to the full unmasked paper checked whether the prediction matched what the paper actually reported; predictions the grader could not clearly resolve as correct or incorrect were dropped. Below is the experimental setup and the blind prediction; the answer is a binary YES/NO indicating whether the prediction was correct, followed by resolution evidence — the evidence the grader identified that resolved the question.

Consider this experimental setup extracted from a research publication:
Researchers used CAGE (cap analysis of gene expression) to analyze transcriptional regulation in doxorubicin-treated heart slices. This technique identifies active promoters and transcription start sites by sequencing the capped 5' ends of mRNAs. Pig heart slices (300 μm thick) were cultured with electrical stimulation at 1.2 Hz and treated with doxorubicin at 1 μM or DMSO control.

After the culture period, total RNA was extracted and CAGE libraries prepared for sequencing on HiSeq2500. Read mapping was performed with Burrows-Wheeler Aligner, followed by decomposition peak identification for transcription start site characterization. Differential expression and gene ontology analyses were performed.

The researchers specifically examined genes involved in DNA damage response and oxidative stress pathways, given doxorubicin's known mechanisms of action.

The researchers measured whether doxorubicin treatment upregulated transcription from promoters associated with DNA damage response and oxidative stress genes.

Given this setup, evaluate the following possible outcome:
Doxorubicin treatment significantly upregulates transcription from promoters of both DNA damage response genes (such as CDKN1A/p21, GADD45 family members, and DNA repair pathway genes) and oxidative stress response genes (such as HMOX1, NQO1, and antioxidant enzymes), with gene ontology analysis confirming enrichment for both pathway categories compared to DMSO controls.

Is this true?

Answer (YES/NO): NO